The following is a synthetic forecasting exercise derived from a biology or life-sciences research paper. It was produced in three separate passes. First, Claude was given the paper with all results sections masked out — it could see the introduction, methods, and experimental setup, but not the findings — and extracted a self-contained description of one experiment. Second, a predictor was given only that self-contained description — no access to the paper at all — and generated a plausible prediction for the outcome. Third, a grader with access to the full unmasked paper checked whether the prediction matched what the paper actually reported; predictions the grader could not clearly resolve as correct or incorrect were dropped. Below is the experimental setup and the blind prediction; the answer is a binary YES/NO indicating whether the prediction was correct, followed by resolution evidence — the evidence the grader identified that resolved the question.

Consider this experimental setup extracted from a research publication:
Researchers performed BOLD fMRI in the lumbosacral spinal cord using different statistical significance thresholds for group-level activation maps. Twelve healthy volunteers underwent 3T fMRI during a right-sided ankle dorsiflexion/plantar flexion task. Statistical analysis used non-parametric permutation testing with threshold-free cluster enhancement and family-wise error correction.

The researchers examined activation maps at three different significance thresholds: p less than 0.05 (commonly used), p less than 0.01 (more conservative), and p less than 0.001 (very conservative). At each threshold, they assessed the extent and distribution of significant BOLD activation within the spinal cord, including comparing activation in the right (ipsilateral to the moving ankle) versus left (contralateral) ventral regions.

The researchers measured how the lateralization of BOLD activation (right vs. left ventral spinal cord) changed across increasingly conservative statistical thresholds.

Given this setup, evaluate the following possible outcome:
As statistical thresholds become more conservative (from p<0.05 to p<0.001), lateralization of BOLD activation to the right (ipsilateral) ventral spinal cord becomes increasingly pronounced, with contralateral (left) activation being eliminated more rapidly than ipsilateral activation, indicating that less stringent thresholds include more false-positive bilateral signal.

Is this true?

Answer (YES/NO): NO